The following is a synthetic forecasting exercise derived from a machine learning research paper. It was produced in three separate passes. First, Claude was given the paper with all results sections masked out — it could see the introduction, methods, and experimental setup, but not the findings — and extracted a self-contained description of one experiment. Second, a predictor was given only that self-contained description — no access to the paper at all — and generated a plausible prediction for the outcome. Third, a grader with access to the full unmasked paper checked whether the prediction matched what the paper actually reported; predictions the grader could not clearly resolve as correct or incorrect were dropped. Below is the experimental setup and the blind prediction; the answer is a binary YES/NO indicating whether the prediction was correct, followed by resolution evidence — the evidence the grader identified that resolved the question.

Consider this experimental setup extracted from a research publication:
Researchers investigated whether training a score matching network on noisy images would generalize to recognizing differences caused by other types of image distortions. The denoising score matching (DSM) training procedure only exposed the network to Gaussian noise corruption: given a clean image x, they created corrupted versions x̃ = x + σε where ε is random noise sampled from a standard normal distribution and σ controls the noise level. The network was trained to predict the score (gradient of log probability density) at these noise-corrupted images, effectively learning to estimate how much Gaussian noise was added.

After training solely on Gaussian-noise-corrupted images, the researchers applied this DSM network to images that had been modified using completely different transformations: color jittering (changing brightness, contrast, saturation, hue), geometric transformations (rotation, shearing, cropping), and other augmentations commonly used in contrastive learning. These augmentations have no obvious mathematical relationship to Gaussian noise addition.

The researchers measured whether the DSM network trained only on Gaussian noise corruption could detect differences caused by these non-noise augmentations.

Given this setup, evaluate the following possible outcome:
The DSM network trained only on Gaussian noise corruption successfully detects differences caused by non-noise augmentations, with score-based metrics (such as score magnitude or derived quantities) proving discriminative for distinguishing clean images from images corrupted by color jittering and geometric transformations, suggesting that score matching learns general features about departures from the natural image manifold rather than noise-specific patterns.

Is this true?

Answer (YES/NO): YES